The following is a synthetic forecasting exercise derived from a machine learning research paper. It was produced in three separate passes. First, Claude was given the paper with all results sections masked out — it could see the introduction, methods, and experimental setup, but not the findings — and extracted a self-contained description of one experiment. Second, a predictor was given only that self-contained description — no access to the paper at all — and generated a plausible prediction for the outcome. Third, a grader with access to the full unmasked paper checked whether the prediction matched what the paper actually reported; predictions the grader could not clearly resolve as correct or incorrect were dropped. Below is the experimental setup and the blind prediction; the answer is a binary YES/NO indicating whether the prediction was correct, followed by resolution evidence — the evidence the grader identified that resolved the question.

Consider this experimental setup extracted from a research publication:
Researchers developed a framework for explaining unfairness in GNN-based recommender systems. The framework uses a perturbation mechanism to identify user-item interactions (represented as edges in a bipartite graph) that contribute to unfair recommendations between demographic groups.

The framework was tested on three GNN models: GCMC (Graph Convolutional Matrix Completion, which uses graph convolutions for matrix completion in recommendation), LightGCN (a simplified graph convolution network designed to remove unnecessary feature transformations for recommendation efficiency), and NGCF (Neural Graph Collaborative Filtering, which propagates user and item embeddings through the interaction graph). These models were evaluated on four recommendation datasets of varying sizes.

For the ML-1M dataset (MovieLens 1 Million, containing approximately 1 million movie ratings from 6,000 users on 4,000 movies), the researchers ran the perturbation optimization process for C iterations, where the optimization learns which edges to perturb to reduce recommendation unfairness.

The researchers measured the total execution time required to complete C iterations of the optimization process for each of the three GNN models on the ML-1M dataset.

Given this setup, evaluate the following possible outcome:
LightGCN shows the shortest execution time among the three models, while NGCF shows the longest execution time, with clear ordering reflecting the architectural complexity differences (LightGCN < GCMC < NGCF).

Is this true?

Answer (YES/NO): NO